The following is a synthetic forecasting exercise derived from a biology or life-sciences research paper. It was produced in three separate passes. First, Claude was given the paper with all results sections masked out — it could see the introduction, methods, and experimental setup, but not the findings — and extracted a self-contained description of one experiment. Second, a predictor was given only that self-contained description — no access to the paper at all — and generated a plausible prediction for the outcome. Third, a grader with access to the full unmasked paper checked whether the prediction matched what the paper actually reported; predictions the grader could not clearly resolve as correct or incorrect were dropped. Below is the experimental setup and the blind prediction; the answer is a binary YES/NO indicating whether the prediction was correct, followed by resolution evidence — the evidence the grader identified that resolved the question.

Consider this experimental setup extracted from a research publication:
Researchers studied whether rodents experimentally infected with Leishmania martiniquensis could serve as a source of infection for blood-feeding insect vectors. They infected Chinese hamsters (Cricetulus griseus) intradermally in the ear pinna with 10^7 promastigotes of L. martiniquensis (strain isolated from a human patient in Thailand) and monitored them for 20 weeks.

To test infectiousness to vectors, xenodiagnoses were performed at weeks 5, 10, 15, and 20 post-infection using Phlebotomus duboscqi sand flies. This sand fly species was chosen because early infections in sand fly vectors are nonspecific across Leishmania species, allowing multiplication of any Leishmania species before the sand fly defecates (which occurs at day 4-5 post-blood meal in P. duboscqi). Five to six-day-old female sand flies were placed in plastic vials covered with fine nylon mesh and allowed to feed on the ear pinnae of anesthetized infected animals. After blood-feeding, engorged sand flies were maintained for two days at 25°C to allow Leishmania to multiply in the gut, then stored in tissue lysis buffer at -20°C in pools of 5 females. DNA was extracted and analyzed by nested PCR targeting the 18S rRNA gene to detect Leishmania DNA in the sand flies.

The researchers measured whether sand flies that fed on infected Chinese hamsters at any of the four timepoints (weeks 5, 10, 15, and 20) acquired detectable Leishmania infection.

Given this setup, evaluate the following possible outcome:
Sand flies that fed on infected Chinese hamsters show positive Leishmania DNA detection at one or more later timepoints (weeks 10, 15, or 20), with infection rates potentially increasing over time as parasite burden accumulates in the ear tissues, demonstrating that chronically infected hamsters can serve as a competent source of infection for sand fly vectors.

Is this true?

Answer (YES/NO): YES